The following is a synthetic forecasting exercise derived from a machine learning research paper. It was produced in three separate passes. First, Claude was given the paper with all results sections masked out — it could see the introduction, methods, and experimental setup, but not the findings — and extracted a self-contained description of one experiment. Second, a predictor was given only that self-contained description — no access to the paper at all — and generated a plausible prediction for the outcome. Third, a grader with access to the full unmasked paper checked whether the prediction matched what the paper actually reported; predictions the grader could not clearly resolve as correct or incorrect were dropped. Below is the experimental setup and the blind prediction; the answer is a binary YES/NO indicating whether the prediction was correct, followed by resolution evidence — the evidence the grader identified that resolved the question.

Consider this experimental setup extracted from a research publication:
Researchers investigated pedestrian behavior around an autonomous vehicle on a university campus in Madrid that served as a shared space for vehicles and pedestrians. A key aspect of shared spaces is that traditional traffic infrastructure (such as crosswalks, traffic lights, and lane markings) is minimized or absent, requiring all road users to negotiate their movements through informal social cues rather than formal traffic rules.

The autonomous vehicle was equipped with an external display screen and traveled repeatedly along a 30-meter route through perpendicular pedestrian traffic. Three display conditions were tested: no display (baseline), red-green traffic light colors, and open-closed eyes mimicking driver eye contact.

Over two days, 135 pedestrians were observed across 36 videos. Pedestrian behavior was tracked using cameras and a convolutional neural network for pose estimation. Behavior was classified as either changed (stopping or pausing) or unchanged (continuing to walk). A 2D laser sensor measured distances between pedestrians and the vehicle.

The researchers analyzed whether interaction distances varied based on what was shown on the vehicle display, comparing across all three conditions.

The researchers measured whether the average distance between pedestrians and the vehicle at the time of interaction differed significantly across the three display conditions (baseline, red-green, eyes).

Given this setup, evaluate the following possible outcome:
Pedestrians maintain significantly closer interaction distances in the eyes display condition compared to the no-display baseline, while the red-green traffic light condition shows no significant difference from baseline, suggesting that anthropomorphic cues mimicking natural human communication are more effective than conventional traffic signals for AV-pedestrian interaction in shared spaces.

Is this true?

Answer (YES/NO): NO